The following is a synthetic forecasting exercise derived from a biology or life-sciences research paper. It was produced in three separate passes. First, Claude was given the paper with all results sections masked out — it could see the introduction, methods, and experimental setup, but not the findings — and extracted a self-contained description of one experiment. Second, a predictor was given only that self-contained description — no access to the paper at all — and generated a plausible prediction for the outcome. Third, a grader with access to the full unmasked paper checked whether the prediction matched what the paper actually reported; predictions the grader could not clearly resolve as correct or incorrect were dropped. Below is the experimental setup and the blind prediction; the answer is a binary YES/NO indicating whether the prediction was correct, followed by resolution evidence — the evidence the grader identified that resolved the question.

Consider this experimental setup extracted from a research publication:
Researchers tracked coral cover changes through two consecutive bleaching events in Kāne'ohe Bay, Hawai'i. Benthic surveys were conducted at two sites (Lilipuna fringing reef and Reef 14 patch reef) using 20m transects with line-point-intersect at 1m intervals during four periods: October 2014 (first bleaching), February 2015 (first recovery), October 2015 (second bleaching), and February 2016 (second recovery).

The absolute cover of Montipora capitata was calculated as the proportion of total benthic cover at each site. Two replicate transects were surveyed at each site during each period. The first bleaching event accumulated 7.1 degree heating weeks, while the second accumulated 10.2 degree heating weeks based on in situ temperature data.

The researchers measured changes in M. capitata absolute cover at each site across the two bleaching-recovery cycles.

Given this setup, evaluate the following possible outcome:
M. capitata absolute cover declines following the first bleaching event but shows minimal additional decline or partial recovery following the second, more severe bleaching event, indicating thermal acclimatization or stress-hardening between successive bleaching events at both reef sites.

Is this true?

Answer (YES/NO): NO